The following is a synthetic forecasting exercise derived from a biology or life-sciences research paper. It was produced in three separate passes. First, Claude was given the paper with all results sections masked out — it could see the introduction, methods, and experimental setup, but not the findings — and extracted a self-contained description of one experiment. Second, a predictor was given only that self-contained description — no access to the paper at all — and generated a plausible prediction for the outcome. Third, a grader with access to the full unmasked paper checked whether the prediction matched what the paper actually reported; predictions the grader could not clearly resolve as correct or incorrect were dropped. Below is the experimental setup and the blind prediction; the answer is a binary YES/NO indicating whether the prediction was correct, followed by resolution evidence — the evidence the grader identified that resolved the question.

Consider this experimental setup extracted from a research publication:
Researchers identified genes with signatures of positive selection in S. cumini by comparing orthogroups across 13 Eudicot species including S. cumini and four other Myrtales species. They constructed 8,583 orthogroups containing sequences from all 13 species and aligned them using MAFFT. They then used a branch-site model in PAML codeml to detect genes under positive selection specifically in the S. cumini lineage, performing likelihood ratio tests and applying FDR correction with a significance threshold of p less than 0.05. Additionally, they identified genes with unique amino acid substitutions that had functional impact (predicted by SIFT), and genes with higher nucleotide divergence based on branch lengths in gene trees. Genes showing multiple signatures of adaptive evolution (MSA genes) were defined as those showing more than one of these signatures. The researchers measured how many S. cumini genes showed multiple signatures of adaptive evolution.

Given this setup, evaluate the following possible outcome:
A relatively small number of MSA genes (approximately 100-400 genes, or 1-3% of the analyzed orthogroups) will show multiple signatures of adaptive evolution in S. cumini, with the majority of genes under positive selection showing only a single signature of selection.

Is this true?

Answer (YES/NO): NO